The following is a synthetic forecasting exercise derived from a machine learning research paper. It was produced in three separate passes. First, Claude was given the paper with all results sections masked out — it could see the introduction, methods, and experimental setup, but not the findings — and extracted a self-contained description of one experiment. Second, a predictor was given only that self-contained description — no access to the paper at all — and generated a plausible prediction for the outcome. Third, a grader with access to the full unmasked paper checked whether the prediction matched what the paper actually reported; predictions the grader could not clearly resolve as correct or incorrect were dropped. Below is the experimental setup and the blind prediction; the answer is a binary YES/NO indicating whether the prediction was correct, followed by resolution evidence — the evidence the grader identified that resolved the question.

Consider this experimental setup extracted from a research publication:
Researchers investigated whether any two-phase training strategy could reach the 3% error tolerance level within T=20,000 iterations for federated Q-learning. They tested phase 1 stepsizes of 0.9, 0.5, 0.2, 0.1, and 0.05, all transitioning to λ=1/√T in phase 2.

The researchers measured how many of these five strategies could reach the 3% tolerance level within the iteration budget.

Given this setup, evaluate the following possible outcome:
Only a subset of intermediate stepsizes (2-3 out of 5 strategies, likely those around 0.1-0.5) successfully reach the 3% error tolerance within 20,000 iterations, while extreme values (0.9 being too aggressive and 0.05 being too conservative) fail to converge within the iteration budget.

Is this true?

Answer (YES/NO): NO